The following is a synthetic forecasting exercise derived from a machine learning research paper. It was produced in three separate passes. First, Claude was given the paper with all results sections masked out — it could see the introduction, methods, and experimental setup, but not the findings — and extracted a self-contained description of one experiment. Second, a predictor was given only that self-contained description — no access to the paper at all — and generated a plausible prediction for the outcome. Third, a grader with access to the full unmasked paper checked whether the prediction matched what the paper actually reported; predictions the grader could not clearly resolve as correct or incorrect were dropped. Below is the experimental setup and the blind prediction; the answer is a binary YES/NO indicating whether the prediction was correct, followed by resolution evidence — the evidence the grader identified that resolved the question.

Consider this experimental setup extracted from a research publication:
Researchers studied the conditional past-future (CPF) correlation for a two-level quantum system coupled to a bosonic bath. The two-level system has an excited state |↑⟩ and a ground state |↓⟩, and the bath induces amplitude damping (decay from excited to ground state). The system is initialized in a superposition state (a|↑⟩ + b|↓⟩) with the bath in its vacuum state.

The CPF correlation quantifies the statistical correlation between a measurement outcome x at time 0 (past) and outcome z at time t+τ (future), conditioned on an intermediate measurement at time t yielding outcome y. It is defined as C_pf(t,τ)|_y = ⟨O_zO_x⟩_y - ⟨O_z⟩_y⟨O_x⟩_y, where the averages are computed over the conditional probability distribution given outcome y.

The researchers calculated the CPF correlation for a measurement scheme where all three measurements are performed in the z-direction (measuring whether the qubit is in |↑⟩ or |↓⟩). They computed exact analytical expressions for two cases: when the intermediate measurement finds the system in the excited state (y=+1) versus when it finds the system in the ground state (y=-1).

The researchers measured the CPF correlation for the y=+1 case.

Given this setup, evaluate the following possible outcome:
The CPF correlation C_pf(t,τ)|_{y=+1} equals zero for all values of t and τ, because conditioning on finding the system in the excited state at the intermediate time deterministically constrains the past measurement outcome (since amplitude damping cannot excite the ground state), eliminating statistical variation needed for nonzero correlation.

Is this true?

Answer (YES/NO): YES